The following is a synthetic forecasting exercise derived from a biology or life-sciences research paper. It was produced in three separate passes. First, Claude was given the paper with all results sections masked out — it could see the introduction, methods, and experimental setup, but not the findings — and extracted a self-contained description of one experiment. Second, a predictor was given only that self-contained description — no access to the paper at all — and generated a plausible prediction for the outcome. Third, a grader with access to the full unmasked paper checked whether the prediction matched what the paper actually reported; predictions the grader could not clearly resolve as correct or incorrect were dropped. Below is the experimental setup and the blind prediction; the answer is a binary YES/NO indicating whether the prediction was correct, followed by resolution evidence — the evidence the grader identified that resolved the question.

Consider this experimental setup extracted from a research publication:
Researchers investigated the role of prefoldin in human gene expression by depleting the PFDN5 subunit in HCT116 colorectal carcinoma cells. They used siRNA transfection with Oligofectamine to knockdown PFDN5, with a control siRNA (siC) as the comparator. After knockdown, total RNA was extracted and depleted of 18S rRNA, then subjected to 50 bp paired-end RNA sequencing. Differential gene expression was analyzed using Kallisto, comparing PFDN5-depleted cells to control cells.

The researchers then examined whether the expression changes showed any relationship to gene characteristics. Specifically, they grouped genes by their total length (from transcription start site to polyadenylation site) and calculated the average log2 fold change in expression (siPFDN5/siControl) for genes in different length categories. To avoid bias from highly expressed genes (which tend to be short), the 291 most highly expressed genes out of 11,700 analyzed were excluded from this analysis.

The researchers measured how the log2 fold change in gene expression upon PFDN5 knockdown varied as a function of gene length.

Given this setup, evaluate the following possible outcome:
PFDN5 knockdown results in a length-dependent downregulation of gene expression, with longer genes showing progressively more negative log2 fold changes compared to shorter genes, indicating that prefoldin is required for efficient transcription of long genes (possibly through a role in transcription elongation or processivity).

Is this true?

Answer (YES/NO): NO